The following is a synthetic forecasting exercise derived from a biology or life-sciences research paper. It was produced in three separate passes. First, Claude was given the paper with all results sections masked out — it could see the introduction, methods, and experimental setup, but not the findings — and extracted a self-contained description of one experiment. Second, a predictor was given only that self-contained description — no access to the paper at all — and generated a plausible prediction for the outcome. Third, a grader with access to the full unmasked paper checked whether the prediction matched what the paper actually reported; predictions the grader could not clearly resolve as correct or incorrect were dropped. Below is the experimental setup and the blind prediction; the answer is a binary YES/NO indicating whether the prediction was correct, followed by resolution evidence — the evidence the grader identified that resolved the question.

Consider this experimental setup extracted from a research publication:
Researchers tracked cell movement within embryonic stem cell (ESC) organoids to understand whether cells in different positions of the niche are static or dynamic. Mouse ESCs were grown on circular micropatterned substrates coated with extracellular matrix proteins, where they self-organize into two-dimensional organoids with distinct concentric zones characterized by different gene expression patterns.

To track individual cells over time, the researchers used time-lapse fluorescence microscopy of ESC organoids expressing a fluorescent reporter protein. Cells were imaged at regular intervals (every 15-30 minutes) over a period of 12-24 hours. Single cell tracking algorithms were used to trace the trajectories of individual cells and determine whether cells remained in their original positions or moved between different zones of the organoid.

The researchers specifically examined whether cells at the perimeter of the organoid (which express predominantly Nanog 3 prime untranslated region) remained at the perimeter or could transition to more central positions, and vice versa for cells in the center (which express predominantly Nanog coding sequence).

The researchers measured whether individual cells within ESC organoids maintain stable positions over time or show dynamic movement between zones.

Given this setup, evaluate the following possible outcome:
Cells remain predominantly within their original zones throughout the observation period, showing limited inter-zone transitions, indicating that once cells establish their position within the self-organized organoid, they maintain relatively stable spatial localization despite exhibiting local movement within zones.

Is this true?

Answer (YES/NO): NO